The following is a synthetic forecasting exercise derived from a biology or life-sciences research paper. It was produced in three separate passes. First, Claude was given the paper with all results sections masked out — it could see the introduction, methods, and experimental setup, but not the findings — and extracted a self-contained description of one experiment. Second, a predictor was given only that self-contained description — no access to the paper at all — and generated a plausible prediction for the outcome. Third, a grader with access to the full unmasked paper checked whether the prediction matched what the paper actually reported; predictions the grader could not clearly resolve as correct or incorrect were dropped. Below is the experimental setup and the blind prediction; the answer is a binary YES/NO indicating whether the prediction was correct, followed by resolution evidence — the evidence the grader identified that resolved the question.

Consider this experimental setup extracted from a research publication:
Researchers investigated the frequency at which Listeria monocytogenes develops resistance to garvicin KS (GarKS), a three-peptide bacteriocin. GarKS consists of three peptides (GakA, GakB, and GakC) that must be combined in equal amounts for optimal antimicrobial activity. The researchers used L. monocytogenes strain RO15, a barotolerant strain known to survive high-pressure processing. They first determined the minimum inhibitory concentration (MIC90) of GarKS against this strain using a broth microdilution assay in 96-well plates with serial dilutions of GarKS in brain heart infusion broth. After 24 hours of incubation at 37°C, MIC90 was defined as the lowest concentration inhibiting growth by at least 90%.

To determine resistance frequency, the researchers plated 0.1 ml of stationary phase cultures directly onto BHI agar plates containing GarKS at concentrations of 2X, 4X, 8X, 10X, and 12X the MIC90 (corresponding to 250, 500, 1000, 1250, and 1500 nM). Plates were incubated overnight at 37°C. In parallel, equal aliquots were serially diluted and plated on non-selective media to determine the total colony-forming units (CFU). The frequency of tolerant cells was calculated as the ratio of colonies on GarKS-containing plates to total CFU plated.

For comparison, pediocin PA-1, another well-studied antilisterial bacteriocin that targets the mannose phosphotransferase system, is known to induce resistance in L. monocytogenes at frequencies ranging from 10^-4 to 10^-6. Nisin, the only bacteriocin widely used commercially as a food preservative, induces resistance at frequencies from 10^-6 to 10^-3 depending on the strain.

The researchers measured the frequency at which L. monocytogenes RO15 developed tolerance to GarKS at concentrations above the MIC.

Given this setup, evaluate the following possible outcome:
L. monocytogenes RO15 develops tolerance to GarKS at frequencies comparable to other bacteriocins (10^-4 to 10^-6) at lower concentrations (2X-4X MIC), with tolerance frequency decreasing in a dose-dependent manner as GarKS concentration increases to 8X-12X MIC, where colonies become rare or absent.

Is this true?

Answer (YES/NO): NO